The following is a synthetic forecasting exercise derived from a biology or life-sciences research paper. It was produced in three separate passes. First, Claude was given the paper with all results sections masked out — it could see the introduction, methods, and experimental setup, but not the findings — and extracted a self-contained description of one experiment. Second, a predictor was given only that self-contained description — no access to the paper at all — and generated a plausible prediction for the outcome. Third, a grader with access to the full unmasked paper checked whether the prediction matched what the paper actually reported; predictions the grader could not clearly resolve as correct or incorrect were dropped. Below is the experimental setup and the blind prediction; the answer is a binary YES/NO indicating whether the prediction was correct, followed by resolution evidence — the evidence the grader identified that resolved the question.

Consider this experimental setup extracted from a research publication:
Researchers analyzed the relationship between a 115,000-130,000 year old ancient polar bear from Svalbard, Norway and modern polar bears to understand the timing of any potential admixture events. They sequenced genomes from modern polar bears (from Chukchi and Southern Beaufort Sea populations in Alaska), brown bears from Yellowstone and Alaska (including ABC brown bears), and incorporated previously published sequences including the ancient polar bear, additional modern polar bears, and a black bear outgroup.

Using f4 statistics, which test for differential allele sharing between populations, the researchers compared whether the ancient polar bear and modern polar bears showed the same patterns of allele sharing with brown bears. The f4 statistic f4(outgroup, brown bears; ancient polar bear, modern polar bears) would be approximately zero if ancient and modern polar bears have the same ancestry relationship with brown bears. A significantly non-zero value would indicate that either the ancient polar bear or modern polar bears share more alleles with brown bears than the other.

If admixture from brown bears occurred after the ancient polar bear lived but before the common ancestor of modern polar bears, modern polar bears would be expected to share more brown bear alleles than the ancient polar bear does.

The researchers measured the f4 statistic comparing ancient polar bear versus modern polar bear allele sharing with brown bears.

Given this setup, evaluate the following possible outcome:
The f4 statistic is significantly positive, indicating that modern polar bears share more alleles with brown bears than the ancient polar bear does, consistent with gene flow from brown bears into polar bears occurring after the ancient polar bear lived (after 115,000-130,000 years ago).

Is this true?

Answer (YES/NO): YES